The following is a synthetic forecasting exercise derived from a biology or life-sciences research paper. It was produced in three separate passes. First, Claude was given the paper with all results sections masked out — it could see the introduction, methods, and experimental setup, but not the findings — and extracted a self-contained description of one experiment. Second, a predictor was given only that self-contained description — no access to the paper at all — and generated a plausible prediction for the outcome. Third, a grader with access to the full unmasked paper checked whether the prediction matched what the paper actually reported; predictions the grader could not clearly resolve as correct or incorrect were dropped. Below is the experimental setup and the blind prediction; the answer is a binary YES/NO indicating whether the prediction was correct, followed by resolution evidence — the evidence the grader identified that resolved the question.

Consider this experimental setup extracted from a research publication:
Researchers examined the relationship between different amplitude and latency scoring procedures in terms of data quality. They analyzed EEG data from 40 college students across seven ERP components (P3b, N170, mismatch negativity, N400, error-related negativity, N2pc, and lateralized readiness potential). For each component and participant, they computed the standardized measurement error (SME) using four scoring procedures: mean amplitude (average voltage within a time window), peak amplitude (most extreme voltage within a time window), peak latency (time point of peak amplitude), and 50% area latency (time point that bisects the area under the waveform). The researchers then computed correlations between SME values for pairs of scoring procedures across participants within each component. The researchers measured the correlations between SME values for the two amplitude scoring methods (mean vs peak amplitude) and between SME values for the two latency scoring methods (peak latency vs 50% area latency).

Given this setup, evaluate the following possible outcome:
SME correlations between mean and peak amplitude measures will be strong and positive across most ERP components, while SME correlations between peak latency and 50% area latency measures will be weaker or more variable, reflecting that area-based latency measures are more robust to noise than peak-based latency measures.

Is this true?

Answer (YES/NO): YES